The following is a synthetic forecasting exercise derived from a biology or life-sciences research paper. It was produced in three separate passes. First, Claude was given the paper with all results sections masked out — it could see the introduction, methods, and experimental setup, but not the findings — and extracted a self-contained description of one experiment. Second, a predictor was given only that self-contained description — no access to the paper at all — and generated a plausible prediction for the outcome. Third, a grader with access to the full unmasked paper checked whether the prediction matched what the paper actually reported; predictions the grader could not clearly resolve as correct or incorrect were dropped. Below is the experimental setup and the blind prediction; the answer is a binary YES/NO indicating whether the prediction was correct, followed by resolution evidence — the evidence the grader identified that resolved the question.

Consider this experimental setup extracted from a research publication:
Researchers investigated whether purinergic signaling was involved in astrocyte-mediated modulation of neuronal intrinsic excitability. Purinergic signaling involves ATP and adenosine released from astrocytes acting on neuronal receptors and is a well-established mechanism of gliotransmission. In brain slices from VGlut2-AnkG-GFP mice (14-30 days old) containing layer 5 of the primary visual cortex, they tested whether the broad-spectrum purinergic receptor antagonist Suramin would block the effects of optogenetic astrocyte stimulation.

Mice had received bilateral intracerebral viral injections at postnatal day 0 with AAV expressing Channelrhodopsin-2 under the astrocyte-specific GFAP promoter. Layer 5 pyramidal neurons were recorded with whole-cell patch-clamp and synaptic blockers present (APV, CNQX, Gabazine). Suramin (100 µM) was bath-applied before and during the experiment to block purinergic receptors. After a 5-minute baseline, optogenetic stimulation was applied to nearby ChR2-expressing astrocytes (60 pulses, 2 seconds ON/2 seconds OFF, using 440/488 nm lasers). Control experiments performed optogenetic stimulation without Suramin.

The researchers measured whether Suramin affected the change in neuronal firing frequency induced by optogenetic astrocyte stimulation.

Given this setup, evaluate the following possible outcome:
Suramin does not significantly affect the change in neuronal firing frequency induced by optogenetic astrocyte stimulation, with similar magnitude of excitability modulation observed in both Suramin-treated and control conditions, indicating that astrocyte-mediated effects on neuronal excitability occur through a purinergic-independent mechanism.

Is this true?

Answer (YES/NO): YES